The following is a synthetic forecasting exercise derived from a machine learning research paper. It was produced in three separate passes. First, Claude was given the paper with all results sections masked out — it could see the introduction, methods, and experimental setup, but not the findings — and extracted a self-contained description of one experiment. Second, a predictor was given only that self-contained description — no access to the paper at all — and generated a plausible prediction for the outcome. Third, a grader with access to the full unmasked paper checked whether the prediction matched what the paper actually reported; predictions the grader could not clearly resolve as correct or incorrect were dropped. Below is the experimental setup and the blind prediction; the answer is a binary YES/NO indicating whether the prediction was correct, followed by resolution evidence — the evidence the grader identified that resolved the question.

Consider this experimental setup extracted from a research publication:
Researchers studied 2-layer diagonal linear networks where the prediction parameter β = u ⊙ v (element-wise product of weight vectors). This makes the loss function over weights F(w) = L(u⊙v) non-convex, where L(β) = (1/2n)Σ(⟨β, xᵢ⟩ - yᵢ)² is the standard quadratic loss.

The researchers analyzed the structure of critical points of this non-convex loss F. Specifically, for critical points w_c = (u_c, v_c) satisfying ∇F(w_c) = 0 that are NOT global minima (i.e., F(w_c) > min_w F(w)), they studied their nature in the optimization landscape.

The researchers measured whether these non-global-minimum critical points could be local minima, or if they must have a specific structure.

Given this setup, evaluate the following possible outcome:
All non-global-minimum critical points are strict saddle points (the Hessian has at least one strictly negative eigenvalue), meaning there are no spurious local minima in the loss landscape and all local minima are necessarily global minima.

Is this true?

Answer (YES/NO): NO